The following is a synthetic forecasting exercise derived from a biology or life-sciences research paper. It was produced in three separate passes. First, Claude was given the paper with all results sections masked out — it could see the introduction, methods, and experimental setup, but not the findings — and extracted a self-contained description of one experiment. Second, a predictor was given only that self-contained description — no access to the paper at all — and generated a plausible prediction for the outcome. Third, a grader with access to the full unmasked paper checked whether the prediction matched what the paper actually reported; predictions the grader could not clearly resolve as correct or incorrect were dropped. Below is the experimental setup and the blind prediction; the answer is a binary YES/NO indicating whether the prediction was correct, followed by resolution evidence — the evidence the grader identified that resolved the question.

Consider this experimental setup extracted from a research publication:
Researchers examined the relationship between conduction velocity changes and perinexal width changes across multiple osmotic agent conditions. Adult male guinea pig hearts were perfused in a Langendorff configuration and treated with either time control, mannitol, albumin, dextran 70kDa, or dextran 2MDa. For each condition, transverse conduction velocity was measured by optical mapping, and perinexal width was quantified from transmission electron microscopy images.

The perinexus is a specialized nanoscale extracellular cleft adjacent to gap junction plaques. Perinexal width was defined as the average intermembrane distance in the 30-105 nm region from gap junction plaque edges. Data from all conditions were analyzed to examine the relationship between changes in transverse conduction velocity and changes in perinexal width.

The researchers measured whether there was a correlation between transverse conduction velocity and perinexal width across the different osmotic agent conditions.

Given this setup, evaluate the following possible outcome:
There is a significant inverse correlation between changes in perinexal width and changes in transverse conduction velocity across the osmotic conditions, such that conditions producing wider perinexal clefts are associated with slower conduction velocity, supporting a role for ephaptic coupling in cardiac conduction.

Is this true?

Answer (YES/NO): NO